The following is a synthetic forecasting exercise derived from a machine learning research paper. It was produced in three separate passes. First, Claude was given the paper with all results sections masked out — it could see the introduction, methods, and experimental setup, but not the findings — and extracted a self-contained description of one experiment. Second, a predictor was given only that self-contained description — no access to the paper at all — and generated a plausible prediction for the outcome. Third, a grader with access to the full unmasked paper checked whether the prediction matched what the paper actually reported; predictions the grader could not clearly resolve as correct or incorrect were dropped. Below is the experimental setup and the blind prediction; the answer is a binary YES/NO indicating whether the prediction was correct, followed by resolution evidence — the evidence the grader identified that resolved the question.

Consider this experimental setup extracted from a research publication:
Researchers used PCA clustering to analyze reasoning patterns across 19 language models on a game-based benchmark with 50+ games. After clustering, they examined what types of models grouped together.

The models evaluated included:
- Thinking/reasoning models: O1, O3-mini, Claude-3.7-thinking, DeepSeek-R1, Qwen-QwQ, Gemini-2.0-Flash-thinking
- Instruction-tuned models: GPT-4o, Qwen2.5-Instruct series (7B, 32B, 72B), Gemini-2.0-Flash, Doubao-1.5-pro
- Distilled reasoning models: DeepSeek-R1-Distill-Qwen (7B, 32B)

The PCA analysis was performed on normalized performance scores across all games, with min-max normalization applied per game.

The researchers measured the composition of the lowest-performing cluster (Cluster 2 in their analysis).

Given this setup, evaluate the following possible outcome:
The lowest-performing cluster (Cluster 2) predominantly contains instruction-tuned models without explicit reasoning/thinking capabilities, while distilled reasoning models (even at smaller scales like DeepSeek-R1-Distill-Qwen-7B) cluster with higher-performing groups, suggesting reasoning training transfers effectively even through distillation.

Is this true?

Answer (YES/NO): NO